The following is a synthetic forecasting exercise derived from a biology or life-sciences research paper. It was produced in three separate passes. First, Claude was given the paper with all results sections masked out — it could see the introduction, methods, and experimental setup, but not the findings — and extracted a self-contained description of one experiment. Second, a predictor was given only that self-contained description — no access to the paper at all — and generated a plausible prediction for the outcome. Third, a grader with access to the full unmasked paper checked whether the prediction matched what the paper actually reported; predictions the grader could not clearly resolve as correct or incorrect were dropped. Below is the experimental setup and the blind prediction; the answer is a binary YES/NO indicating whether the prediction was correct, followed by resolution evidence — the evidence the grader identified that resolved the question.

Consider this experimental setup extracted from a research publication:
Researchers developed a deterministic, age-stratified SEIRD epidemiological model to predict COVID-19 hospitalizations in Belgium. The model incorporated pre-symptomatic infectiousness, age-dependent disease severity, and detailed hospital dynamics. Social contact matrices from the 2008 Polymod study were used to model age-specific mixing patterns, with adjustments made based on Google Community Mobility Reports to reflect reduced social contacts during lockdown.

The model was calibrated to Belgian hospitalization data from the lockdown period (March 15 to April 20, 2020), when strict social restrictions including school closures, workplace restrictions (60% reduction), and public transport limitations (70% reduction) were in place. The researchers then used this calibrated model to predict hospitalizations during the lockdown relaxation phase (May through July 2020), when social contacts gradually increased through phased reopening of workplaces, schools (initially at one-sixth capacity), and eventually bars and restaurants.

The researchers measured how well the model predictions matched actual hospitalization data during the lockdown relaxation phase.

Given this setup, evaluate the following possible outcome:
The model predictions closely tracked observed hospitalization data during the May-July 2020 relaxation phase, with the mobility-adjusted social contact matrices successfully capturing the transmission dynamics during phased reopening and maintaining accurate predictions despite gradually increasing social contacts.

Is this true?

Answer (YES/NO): NO